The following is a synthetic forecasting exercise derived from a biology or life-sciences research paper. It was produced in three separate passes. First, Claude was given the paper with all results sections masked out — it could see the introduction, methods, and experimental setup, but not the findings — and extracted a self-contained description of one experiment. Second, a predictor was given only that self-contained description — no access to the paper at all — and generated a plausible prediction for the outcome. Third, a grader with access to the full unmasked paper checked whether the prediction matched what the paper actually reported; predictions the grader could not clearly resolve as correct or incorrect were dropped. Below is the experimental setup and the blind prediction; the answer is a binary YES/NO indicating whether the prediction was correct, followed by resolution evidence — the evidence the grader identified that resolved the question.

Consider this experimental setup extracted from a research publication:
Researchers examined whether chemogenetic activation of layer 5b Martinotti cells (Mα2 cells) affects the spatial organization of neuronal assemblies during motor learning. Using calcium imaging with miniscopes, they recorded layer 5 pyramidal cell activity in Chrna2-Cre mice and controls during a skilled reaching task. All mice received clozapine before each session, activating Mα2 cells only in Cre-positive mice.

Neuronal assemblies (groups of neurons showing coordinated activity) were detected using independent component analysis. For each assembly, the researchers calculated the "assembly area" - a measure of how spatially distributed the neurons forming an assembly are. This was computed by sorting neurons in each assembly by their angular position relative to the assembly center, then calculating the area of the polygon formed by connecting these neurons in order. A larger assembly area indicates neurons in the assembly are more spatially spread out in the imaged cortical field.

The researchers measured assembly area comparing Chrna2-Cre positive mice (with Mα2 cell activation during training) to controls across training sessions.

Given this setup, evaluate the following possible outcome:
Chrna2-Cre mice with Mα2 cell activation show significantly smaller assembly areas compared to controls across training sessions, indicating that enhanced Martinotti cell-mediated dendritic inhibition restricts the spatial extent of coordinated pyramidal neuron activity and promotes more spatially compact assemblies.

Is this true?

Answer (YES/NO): YES